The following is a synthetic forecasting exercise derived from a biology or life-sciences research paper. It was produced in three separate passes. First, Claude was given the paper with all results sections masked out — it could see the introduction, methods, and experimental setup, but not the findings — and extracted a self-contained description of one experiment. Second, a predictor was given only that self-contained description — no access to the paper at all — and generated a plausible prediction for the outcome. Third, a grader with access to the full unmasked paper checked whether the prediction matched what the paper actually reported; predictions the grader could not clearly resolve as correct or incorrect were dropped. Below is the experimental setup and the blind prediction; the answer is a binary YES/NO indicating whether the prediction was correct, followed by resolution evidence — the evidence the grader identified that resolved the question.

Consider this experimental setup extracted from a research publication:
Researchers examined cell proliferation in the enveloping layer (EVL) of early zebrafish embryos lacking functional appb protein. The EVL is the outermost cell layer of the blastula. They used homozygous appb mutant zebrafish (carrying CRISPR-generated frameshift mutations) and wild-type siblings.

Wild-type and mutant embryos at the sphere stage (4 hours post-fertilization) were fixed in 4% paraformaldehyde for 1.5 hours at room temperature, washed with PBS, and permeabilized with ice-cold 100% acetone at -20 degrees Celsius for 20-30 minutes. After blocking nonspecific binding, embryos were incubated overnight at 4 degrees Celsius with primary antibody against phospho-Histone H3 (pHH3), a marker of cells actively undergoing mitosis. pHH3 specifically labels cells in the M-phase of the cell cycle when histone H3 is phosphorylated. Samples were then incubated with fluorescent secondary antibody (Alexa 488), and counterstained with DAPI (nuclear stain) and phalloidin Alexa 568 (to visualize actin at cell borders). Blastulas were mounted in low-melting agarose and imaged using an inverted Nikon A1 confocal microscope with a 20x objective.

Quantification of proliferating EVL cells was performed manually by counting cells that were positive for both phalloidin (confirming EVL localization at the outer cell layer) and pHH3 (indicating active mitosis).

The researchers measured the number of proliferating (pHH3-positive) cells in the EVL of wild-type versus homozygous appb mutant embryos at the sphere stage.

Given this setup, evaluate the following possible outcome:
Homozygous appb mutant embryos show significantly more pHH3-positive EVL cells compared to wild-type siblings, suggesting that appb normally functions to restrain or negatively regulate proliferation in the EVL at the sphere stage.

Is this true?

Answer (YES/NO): NO